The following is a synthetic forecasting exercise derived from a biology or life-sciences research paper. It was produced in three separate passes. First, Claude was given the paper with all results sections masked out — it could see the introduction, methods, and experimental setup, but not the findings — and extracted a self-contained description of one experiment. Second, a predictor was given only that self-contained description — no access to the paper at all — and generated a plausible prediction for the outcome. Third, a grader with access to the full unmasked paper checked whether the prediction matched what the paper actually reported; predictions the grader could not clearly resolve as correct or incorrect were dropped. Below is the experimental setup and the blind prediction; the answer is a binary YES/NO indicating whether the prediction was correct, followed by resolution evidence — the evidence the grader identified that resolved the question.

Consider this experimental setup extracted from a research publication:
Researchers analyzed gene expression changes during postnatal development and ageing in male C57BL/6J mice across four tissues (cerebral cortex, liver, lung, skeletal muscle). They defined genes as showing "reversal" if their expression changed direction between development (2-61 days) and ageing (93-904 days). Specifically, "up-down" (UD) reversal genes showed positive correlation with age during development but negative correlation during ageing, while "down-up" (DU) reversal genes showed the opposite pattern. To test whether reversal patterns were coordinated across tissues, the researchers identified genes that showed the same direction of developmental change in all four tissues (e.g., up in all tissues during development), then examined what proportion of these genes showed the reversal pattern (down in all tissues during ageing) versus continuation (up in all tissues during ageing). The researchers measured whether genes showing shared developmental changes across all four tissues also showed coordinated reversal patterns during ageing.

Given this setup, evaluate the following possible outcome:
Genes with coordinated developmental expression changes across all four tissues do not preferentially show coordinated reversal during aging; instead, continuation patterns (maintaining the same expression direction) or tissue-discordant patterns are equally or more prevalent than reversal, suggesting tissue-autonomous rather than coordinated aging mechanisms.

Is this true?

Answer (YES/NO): YES